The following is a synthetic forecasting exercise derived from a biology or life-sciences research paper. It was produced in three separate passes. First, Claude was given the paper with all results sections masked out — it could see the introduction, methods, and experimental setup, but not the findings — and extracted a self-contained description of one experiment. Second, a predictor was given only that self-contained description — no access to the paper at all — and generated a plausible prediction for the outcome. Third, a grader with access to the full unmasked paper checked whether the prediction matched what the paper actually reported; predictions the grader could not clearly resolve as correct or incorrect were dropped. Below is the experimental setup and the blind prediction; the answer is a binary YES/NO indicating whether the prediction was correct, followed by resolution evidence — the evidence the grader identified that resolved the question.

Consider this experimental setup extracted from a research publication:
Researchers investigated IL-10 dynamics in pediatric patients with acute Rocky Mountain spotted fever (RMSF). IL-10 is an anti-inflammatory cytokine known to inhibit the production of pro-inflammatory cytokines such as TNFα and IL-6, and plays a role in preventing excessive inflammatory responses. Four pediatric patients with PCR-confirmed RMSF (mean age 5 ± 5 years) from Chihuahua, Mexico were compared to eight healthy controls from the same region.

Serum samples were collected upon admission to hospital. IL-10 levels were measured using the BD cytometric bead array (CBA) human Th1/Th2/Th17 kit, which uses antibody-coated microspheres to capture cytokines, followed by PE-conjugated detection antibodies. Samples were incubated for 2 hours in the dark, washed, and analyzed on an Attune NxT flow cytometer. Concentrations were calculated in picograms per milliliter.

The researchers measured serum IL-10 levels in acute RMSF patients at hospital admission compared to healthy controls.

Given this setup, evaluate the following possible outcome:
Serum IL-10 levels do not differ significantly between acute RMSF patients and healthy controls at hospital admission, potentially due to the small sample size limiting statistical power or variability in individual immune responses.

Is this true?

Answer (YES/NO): NO